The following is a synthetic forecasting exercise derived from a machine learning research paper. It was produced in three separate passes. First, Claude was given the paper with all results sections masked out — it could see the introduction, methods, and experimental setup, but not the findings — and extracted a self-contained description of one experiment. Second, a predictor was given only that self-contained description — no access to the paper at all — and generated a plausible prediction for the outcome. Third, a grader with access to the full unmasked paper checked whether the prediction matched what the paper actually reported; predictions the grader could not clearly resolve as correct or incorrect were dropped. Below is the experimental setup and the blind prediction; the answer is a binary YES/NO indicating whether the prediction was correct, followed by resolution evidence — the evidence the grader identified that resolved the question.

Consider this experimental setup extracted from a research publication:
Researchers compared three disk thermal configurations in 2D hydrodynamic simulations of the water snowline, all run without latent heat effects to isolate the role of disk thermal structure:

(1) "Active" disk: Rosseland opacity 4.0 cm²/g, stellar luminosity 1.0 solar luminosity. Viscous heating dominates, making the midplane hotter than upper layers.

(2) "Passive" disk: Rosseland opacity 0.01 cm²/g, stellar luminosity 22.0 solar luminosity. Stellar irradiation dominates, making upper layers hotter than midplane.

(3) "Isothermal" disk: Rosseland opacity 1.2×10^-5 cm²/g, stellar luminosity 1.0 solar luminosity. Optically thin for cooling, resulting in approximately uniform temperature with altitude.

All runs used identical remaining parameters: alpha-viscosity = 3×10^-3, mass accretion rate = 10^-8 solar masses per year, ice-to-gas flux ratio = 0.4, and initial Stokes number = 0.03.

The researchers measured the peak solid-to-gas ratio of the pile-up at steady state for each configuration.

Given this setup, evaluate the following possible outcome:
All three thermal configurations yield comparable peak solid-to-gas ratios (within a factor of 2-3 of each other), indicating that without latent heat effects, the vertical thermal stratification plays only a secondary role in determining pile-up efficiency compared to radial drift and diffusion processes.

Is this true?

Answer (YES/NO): NO